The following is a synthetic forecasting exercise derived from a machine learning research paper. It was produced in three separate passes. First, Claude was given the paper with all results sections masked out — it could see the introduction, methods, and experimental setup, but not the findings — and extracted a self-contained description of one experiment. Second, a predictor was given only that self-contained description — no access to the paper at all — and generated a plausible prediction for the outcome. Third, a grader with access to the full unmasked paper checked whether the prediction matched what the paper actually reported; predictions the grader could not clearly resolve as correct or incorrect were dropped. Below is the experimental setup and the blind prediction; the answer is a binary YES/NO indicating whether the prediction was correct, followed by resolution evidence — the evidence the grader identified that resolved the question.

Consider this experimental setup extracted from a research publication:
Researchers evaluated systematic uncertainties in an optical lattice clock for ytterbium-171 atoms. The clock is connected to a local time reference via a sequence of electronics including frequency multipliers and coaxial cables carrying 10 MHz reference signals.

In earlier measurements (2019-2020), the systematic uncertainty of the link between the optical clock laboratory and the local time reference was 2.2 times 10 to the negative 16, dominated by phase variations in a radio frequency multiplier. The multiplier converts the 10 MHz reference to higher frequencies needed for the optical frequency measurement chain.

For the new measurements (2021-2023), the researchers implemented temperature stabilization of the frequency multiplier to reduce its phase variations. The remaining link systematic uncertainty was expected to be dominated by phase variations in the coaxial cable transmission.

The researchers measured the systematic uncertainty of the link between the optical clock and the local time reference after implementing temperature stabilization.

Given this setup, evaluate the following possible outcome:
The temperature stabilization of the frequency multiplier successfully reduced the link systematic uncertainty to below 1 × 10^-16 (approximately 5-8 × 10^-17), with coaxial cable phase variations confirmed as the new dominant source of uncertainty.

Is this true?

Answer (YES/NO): NO